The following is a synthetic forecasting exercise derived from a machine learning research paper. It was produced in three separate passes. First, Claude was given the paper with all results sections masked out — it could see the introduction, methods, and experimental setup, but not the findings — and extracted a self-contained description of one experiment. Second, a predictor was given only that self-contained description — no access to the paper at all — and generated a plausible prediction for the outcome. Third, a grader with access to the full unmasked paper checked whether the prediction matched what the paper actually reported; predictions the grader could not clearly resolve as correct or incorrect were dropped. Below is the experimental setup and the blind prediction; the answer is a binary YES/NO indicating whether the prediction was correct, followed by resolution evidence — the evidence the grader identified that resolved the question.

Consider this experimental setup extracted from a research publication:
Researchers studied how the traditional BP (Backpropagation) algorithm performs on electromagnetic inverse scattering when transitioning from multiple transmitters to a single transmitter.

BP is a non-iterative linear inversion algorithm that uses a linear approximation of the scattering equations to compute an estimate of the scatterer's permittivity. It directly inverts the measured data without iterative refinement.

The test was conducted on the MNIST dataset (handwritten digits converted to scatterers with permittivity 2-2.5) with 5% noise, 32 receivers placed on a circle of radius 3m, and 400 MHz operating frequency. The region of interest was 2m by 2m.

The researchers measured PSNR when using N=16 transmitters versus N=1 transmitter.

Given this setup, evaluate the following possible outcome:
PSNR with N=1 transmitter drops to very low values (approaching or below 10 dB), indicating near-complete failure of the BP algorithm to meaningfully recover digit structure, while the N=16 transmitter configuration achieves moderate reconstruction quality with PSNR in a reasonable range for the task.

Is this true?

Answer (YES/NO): NO